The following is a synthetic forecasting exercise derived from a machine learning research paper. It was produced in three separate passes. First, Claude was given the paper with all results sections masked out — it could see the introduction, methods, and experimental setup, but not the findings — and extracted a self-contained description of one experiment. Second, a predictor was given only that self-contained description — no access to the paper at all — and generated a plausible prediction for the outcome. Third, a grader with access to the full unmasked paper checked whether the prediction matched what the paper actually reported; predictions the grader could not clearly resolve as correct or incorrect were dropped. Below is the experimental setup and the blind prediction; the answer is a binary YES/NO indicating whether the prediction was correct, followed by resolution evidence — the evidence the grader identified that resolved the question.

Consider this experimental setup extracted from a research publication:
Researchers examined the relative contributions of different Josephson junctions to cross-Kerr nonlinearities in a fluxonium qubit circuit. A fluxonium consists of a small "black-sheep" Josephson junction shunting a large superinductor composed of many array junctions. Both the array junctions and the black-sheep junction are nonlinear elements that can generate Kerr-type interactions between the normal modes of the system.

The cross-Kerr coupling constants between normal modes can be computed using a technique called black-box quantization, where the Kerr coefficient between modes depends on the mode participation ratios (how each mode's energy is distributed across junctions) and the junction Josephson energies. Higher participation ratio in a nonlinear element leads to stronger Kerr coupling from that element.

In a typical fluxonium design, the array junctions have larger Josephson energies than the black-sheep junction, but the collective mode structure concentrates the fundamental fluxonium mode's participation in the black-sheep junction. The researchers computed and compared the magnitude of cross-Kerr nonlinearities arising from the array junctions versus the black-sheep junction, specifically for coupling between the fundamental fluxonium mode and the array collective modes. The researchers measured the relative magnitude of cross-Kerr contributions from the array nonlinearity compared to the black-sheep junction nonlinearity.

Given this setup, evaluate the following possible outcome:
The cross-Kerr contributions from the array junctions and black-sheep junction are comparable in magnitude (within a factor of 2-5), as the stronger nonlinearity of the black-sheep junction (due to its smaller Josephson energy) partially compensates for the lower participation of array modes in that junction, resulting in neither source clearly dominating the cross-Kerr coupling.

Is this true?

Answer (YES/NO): NO